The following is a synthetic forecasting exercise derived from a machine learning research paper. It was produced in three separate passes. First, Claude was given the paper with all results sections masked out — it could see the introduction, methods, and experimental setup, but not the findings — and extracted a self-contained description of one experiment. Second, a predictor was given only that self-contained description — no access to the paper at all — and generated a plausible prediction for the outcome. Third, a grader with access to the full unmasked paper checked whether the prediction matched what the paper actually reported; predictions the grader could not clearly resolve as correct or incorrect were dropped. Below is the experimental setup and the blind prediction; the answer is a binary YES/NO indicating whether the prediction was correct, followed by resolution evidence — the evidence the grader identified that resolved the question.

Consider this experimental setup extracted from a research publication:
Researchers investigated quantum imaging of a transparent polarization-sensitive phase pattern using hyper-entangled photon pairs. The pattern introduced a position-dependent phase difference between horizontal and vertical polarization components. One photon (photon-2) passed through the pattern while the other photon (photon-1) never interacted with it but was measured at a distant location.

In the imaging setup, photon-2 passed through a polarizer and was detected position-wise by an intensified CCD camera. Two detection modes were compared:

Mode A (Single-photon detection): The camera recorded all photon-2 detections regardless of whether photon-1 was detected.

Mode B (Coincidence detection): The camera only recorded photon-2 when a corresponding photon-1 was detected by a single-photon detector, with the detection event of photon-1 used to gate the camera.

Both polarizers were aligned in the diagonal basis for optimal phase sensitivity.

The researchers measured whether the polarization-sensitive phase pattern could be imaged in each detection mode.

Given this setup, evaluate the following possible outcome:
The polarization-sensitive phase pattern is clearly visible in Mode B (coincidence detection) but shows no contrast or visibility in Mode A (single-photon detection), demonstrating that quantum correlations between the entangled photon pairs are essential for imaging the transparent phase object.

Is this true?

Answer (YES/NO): NO